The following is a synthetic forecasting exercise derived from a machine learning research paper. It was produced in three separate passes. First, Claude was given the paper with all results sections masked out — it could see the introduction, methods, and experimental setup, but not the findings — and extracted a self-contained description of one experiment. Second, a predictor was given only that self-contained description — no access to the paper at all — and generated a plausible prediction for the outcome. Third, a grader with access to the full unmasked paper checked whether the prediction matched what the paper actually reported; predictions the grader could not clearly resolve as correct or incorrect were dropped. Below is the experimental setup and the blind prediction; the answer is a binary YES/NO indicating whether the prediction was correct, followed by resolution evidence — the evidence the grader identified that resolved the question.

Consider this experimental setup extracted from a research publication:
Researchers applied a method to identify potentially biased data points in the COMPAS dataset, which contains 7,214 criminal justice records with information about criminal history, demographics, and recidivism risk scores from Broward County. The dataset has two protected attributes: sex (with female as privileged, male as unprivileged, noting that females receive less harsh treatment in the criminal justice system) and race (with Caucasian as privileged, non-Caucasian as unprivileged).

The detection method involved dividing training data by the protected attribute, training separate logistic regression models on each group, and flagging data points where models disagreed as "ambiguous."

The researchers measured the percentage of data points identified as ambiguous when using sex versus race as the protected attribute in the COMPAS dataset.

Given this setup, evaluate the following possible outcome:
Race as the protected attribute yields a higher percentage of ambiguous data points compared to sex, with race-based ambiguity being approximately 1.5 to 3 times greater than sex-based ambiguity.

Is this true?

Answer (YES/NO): NO